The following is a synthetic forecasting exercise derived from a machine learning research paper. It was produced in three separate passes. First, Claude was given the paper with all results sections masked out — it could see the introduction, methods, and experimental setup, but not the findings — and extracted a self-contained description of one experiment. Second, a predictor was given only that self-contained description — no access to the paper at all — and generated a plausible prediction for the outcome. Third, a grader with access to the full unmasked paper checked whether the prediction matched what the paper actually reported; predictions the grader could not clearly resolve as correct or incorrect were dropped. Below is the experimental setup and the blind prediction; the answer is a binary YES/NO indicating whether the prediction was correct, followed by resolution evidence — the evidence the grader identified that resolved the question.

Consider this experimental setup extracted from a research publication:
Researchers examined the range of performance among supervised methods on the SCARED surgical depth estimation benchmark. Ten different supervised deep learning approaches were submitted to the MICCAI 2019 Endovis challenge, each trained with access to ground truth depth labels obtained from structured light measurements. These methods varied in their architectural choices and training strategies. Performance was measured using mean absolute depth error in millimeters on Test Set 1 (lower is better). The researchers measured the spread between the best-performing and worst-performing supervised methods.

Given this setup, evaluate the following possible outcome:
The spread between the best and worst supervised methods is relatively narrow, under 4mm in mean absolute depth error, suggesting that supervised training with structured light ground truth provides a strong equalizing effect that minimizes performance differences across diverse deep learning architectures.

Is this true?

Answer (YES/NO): NO